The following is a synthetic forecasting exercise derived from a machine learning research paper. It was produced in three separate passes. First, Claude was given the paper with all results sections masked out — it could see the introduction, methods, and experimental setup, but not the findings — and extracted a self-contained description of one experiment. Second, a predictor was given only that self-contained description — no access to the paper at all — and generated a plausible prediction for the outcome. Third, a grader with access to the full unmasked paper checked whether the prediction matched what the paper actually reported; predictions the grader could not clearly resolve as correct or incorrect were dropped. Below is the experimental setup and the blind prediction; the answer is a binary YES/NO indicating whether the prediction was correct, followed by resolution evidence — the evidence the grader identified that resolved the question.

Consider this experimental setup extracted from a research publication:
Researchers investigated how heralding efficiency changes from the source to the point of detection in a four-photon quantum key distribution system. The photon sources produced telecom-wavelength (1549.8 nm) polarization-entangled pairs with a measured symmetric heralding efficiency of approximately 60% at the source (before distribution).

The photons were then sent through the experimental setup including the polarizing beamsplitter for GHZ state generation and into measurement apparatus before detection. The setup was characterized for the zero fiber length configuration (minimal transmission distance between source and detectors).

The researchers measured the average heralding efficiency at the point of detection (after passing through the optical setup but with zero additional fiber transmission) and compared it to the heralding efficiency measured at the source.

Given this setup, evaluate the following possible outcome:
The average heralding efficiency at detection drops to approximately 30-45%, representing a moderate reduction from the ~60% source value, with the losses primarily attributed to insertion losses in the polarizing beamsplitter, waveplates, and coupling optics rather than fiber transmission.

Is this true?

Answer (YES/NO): NO